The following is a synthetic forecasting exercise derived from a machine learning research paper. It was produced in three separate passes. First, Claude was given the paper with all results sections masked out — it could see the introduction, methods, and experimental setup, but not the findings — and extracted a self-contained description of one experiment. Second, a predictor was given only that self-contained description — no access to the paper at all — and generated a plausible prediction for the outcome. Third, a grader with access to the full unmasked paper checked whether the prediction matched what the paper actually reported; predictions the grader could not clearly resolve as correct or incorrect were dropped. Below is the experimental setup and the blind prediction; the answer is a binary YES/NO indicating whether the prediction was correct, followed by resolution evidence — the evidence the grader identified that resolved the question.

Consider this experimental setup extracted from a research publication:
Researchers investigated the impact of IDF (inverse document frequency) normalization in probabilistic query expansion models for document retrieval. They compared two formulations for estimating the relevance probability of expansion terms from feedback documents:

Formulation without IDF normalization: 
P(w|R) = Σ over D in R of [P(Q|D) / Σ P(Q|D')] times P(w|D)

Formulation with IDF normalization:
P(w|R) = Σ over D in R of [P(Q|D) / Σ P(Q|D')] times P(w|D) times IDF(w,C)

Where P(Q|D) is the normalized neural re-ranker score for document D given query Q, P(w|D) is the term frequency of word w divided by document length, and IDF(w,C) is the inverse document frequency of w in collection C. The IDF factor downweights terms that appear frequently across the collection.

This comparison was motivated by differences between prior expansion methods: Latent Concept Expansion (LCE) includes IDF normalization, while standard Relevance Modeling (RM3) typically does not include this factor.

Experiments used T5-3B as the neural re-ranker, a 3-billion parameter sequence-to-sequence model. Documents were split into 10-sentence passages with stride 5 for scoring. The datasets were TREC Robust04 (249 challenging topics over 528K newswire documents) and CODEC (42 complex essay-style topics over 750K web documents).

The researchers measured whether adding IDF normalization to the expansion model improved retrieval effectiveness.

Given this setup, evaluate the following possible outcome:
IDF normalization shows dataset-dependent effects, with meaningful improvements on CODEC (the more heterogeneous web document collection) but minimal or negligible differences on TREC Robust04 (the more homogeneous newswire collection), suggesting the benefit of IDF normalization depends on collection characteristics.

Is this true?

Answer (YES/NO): NO